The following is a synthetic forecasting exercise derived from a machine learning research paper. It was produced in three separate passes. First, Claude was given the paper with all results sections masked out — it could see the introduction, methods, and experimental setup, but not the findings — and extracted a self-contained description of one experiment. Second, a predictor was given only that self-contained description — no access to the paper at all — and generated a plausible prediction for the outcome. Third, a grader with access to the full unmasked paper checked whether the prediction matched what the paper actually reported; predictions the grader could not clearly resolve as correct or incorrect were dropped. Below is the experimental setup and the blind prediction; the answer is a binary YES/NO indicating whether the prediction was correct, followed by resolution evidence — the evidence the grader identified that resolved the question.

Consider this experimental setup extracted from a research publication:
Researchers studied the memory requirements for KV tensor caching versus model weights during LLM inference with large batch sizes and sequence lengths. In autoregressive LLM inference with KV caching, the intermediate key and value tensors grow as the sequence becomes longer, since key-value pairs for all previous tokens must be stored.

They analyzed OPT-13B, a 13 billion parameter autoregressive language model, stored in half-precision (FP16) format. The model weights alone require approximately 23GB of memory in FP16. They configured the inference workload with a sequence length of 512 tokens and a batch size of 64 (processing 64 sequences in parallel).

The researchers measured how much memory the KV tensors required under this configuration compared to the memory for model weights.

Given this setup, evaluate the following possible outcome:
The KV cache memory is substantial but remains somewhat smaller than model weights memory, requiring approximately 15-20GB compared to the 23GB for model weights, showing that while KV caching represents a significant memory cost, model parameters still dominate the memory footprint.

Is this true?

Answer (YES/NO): NO